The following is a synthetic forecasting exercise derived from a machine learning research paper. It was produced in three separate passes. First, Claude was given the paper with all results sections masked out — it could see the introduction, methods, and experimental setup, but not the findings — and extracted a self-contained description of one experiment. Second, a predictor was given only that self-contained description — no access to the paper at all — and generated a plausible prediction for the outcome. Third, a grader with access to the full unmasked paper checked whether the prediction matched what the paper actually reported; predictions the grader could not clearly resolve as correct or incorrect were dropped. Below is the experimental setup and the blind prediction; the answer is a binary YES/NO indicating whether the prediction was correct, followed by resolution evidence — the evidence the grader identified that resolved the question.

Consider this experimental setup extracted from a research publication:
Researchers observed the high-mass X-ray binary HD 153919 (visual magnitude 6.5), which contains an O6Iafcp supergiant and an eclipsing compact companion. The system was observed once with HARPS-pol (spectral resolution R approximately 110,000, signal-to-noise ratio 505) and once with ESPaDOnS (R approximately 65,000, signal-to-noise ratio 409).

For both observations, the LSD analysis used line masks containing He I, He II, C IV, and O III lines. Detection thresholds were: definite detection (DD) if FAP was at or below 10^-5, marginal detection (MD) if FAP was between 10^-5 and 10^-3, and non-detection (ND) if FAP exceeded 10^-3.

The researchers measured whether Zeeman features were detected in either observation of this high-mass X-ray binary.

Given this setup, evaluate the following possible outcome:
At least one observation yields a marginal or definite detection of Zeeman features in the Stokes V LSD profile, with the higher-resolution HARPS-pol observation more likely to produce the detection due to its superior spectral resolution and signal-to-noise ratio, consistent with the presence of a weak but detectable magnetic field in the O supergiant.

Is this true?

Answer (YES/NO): NO